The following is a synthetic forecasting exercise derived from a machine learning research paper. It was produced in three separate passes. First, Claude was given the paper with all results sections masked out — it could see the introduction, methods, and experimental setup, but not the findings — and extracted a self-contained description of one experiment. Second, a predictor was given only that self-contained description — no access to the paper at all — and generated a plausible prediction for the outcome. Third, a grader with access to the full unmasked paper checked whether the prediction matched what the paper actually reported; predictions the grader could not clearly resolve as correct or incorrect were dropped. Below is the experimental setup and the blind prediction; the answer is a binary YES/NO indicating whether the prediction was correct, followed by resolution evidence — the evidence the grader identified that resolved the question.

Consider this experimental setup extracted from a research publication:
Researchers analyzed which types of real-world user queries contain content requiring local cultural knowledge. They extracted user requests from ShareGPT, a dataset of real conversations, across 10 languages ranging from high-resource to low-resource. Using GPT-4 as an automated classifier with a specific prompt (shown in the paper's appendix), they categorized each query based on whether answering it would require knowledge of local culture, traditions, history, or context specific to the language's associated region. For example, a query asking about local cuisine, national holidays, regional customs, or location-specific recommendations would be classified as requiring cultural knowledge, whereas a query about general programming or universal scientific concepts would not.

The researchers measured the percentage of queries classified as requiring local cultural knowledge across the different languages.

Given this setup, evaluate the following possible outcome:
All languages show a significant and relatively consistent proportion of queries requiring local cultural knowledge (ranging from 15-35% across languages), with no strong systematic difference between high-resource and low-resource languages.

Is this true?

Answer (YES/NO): NO